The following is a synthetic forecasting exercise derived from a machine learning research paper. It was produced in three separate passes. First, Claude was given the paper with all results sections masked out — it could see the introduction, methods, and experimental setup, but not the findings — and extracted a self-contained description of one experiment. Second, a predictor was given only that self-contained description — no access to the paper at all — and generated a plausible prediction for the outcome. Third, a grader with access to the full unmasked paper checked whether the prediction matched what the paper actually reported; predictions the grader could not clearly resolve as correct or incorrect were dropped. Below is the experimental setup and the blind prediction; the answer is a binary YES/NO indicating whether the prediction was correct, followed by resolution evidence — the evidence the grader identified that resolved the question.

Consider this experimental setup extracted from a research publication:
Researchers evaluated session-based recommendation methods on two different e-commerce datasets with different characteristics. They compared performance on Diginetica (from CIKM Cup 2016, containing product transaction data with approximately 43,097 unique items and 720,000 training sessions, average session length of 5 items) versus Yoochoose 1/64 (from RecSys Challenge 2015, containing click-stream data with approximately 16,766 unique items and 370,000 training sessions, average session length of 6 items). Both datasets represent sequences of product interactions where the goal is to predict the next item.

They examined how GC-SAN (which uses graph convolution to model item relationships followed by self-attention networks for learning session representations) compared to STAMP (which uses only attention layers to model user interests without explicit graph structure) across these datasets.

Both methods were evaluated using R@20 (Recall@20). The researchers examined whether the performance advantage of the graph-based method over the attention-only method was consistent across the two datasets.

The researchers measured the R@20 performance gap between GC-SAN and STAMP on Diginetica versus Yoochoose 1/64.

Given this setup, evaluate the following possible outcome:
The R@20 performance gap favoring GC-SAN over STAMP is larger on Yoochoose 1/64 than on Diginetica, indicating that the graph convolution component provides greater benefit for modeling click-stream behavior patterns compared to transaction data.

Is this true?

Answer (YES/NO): NO